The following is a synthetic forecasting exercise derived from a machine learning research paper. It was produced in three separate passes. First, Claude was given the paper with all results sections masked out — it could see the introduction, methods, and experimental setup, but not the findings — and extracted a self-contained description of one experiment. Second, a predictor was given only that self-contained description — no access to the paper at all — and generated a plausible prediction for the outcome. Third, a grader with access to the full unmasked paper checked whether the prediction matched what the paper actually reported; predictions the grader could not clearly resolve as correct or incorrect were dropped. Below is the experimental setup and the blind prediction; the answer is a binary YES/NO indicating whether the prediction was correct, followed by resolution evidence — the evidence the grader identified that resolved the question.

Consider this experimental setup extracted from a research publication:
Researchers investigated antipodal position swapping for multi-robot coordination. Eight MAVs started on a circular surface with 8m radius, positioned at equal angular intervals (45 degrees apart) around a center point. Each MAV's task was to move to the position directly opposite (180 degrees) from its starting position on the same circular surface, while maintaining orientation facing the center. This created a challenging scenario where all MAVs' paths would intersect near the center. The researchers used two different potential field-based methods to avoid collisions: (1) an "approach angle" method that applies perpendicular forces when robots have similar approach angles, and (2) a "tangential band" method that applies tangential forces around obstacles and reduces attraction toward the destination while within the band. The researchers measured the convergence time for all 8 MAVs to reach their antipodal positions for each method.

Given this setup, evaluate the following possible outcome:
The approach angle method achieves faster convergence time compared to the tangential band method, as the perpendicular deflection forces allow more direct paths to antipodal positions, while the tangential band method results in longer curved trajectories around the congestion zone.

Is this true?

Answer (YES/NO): NO